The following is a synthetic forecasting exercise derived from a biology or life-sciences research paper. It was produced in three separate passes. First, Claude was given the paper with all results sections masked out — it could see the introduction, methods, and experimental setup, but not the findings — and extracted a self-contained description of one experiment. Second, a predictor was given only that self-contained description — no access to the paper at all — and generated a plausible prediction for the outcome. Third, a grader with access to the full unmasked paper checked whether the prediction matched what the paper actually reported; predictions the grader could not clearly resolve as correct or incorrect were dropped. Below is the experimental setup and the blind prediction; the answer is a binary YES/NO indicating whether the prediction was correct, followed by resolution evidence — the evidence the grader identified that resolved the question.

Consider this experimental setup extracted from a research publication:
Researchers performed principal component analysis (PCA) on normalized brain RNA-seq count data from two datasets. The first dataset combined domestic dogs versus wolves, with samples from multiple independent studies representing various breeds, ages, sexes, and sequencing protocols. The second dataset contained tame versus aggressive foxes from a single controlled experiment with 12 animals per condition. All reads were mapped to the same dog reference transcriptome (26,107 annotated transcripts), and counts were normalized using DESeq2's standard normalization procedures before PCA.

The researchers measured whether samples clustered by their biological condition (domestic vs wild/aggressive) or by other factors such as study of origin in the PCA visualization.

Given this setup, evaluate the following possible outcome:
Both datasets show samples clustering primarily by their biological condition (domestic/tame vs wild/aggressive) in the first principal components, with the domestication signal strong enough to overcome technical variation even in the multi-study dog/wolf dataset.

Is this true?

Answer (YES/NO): NO